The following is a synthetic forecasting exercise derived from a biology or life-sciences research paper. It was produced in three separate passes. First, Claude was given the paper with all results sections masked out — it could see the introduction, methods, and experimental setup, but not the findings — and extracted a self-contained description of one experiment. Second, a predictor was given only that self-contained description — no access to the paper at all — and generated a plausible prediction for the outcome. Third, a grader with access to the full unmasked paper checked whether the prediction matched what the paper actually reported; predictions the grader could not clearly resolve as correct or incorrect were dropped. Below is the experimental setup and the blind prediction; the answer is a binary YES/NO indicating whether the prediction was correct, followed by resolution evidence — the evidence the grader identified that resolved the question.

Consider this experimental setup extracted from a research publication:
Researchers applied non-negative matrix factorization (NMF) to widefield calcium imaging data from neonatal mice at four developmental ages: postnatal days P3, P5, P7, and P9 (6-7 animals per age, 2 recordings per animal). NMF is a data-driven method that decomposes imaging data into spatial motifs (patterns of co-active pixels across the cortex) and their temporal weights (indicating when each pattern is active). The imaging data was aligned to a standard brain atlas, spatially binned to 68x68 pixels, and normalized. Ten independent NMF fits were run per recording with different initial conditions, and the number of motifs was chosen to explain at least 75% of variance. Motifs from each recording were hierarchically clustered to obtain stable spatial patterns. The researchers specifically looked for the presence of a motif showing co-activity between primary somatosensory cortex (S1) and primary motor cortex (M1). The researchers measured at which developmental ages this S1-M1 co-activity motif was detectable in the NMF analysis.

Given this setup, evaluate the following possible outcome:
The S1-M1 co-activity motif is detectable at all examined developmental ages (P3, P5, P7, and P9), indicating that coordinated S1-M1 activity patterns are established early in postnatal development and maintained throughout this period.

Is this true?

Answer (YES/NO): YES